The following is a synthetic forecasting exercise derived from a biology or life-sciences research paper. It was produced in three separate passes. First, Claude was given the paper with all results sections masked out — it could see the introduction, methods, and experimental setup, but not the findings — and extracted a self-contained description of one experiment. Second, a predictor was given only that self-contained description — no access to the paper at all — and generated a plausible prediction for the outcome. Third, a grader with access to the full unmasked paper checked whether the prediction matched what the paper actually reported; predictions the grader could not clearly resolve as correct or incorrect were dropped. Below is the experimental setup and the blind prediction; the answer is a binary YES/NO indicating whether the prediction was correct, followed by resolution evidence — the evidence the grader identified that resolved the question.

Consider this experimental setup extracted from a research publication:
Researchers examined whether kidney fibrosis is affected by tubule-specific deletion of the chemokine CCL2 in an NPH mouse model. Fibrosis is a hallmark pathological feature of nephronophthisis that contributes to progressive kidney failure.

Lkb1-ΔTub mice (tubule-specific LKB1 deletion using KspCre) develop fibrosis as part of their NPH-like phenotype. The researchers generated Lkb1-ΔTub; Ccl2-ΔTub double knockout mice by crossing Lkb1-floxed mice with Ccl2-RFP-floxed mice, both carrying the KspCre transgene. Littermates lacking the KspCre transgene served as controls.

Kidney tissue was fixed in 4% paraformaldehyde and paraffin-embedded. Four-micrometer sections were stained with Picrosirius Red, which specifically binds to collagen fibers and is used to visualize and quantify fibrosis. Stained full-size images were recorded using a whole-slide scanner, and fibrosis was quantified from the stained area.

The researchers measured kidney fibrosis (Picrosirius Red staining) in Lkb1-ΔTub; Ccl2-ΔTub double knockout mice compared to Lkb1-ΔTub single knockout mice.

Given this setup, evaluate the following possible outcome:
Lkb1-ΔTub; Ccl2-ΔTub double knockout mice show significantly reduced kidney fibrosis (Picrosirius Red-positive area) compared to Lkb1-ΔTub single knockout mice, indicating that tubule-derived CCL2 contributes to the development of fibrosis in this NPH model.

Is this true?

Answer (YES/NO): NO